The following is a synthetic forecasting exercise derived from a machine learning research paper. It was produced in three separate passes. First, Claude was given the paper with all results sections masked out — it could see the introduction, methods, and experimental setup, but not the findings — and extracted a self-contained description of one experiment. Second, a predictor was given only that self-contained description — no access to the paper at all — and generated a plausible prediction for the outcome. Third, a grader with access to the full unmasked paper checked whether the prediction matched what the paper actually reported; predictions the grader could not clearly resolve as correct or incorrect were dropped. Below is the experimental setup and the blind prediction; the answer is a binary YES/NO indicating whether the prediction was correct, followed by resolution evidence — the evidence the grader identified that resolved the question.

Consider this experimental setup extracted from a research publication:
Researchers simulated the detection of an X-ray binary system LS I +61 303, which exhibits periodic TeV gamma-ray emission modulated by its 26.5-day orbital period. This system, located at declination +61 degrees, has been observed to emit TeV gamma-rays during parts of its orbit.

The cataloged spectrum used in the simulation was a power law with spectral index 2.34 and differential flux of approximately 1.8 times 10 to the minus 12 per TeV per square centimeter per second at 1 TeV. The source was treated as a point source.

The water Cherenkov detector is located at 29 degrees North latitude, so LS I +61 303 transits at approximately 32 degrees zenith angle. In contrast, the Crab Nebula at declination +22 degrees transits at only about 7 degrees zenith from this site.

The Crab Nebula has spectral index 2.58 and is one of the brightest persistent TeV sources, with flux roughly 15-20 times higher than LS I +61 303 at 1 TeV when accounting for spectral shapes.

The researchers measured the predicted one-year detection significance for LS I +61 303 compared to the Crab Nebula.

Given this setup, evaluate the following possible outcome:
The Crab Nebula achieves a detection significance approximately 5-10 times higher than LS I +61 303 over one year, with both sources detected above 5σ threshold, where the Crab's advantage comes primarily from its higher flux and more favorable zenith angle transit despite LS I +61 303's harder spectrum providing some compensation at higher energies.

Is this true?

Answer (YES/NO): NO